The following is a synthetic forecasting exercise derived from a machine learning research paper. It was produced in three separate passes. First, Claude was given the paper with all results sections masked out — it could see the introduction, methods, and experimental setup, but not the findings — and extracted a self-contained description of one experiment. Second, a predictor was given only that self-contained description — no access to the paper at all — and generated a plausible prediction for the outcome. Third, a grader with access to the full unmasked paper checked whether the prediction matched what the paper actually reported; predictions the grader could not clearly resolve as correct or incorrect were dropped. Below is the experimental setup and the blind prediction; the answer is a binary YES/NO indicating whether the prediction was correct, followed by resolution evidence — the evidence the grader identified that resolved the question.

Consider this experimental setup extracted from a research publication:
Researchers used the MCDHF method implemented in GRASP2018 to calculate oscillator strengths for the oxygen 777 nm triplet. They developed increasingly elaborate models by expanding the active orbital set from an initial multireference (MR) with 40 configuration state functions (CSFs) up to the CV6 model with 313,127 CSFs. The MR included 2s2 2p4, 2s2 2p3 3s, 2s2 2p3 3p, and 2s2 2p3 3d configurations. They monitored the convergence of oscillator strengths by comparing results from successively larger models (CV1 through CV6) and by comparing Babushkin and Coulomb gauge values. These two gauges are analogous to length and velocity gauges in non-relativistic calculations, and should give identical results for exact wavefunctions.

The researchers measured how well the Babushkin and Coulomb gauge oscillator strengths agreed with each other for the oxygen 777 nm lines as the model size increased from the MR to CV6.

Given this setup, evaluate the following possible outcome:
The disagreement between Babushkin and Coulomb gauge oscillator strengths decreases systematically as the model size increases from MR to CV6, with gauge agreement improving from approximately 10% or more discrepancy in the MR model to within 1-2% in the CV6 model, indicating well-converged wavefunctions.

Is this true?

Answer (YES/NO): NO